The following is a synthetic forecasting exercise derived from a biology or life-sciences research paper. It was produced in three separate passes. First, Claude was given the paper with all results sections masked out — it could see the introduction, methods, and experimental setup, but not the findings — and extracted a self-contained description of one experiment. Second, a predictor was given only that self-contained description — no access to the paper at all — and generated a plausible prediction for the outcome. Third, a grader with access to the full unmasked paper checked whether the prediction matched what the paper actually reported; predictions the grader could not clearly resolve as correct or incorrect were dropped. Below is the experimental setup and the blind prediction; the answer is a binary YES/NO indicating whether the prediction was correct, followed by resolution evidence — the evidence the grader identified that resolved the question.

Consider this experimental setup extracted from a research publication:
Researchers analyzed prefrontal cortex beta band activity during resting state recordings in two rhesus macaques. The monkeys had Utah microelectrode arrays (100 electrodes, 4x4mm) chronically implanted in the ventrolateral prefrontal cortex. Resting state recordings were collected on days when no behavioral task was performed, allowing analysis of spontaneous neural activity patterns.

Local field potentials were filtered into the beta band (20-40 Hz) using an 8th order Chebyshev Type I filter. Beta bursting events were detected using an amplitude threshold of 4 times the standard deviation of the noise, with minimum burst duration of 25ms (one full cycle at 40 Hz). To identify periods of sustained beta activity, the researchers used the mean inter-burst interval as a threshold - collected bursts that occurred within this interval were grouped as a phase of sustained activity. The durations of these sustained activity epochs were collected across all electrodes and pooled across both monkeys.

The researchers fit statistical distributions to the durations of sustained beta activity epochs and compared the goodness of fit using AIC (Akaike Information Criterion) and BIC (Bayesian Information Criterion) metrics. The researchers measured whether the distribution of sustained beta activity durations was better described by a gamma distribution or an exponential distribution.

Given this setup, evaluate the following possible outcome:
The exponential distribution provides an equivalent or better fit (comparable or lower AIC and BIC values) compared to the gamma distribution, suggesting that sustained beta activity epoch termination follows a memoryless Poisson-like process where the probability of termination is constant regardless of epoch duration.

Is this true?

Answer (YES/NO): NO